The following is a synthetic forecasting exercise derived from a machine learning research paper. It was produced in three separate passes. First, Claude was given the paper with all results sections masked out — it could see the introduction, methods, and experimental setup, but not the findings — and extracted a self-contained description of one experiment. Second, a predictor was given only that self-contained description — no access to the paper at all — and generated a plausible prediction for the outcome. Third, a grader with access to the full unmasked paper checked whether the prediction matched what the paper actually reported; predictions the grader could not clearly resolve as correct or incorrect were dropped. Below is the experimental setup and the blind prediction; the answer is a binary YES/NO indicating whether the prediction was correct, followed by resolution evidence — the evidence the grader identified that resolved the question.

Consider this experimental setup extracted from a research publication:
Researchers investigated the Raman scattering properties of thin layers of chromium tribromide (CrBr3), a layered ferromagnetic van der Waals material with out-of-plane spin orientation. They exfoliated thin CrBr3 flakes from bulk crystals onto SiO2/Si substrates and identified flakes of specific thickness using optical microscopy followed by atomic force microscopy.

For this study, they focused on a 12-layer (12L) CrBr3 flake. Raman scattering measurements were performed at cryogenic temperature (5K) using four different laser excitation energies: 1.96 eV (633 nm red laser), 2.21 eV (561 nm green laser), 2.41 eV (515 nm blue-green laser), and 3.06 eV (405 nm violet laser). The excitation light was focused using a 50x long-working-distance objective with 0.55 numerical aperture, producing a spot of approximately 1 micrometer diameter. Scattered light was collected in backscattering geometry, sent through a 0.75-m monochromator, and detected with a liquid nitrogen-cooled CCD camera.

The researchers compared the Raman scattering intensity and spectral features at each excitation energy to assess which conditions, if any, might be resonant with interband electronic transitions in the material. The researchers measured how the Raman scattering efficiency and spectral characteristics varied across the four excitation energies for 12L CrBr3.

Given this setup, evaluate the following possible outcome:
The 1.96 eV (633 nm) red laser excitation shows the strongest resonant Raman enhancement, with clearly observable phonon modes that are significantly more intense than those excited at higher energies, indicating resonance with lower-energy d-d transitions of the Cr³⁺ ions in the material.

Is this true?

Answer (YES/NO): NO